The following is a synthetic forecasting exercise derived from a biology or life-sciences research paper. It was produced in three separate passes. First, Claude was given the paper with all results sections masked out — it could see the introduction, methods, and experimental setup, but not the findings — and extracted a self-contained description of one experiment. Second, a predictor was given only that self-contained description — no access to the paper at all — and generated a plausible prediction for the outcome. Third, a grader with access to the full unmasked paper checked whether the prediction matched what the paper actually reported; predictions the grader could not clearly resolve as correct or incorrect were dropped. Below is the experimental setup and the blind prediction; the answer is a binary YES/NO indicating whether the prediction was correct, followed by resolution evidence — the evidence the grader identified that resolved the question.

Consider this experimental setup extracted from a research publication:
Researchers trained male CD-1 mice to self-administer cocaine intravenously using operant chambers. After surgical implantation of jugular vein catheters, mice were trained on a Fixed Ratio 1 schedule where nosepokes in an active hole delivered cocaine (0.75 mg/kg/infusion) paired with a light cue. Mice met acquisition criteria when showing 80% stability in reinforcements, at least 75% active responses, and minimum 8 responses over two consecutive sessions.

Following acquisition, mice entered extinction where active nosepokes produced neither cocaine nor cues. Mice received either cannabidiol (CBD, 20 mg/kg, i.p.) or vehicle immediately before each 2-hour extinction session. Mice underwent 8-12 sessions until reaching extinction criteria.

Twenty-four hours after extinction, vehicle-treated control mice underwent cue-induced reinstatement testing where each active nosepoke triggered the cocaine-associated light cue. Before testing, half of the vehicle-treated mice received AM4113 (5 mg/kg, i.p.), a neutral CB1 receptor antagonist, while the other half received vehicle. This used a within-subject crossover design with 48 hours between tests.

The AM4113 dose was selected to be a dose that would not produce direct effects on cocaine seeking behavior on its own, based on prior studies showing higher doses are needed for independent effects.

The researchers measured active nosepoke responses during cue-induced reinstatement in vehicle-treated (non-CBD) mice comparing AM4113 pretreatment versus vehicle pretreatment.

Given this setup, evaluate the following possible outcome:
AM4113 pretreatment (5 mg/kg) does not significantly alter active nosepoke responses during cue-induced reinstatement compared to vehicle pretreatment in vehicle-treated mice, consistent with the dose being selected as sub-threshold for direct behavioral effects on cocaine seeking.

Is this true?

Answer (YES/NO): YES